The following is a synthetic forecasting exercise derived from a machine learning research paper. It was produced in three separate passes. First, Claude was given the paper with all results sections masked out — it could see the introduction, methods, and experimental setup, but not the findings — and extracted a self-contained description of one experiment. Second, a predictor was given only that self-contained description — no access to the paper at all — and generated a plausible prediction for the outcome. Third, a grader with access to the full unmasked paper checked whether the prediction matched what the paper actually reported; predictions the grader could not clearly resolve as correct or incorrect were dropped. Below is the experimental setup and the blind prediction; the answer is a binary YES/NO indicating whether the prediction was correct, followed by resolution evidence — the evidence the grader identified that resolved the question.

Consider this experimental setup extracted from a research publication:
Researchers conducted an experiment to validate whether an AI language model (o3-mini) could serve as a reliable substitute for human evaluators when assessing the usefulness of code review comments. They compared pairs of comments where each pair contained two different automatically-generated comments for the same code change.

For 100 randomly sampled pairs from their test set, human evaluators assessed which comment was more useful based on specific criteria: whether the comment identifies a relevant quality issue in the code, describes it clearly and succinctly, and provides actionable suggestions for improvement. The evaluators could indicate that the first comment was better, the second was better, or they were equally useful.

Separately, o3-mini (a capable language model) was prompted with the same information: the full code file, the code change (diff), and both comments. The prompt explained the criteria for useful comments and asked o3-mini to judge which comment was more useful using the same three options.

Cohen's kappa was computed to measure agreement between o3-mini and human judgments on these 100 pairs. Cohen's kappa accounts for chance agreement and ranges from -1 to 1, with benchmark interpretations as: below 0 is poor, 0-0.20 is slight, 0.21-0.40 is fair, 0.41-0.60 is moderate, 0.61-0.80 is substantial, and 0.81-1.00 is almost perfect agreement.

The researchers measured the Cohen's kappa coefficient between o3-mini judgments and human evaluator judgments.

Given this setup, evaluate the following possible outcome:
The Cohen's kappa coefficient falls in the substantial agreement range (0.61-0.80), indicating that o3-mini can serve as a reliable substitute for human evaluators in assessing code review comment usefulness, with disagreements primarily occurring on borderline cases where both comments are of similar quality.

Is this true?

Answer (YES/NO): YES